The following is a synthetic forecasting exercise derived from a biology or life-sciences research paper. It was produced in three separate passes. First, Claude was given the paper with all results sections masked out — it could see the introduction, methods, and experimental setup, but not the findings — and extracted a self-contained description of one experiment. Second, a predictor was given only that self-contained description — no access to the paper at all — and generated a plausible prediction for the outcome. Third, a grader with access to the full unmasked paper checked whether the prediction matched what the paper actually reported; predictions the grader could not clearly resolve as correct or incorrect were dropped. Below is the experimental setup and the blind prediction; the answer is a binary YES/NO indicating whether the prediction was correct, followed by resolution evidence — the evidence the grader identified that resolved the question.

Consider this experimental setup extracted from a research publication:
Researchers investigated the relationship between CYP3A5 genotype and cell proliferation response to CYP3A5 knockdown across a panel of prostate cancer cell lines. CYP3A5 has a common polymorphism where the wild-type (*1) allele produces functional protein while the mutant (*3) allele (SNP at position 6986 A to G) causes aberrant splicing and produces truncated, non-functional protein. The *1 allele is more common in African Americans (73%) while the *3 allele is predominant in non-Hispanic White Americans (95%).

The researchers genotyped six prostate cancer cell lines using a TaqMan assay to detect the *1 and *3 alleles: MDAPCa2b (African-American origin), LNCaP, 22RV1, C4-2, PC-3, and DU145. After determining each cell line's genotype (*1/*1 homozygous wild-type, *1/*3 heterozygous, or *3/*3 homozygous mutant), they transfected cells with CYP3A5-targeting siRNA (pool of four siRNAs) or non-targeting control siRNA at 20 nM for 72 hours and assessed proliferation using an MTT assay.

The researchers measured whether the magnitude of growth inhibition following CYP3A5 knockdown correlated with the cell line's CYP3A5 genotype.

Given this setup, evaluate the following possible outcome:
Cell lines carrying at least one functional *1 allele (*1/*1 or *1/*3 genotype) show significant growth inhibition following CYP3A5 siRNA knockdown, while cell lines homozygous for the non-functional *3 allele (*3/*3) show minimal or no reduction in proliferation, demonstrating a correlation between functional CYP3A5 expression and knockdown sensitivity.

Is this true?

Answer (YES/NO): NO